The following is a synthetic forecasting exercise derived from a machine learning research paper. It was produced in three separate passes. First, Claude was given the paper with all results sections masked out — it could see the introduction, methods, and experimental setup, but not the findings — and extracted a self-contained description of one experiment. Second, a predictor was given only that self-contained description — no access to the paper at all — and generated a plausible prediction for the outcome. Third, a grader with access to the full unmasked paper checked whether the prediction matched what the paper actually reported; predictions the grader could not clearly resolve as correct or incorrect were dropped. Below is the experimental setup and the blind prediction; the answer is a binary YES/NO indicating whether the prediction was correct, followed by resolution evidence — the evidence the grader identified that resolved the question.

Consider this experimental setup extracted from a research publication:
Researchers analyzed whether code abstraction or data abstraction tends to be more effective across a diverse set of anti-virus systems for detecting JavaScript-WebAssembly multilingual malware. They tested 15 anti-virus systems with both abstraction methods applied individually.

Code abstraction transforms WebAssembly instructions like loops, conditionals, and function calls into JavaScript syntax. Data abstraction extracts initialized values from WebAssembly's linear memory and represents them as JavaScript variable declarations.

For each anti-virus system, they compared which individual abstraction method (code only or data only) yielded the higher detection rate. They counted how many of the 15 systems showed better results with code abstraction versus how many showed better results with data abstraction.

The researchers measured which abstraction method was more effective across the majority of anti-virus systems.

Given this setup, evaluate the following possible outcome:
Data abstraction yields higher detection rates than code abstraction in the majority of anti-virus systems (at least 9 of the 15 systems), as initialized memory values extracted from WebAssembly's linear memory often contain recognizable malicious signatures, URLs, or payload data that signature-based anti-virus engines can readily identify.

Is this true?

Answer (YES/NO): YES